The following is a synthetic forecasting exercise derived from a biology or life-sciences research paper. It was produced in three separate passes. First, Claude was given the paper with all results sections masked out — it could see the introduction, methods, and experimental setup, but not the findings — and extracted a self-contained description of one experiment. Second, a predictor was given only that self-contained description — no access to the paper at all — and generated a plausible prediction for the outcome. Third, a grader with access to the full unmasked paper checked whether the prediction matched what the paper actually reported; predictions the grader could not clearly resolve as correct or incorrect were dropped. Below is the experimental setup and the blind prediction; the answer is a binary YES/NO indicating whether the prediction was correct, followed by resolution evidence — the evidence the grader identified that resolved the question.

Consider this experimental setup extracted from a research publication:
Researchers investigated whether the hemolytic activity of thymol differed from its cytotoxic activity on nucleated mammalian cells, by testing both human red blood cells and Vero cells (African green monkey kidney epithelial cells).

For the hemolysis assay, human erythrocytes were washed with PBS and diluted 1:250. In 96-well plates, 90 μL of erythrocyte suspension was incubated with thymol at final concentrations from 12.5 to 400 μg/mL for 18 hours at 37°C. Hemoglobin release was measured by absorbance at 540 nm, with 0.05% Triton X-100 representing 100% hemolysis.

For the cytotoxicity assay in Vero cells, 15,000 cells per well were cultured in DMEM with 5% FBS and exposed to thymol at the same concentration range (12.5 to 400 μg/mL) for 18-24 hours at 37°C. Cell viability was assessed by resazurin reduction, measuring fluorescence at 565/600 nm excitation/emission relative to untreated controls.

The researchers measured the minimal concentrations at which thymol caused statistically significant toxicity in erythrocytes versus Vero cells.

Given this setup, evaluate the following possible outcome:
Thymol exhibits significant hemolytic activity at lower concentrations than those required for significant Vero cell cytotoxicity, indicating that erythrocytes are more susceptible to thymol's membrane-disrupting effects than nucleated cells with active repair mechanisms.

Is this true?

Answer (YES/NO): NO